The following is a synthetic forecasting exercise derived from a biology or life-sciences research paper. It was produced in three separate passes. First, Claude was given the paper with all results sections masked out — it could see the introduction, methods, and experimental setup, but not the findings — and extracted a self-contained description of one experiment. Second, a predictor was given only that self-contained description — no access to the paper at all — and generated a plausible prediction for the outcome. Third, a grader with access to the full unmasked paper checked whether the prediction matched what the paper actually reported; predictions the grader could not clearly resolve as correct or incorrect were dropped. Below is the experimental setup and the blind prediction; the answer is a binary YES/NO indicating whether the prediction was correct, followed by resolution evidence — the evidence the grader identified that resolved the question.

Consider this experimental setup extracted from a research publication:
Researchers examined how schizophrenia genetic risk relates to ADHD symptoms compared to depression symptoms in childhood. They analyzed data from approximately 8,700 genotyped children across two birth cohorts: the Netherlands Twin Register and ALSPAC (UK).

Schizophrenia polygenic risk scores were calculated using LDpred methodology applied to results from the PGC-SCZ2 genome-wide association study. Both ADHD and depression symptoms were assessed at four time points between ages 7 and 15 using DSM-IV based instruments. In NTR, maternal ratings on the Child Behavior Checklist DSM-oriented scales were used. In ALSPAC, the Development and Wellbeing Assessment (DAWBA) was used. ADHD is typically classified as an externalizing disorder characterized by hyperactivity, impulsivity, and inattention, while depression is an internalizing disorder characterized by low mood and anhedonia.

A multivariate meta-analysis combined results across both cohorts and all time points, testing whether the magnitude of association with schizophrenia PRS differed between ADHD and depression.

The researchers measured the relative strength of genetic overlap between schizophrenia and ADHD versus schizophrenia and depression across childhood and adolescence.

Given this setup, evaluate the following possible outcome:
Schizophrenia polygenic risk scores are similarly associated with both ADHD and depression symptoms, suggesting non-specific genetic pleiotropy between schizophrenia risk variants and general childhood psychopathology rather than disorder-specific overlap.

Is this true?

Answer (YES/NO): NO